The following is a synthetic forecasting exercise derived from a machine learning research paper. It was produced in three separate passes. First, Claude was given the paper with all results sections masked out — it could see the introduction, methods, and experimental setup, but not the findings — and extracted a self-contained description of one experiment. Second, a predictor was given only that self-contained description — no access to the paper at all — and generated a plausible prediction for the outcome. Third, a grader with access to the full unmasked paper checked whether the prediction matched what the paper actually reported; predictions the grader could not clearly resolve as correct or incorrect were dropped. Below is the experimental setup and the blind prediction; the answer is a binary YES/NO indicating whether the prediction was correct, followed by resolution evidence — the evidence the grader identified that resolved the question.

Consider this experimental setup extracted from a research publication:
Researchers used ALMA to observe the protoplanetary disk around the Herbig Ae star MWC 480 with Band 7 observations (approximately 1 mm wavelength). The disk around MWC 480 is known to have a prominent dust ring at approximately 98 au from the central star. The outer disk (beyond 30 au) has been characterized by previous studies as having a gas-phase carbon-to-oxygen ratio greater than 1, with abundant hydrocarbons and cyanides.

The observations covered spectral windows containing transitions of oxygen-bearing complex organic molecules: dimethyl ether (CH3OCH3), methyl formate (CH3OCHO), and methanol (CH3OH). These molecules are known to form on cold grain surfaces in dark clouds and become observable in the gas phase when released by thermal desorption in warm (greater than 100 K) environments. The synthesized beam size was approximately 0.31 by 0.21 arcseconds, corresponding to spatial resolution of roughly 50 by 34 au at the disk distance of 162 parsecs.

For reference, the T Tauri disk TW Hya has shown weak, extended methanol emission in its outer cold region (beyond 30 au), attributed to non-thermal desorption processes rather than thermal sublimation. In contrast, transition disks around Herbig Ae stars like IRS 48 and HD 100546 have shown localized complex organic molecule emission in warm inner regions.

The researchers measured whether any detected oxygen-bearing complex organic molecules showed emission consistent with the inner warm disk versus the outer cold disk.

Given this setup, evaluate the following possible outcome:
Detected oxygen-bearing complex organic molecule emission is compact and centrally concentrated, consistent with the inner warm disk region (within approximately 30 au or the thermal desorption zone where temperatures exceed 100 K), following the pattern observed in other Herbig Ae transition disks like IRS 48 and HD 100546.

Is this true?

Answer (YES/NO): YES